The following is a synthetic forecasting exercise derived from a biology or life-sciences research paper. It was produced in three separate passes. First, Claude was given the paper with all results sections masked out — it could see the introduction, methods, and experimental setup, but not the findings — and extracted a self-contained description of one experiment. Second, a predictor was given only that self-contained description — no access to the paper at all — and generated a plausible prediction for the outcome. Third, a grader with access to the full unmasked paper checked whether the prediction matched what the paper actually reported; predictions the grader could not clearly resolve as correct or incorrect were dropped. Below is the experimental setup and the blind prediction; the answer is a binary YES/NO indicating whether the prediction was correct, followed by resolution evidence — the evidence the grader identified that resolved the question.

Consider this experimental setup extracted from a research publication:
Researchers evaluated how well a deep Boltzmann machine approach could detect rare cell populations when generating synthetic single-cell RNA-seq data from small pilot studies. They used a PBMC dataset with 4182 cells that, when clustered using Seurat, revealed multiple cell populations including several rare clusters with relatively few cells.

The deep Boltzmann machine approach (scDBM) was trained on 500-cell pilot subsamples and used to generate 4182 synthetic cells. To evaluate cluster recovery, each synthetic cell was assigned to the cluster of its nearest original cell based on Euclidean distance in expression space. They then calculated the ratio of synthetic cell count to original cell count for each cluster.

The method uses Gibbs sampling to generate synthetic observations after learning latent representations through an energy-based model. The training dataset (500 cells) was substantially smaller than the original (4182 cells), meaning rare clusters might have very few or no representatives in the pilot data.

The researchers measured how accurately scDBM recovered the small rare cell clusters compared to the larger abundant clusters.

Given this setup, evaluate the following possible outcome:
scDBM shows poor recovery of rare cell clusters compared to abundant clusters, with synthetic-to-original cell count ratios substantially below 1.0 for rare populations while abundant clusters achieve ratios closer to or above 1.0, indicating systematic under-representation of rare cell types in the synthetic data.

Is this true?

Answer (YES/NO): YES